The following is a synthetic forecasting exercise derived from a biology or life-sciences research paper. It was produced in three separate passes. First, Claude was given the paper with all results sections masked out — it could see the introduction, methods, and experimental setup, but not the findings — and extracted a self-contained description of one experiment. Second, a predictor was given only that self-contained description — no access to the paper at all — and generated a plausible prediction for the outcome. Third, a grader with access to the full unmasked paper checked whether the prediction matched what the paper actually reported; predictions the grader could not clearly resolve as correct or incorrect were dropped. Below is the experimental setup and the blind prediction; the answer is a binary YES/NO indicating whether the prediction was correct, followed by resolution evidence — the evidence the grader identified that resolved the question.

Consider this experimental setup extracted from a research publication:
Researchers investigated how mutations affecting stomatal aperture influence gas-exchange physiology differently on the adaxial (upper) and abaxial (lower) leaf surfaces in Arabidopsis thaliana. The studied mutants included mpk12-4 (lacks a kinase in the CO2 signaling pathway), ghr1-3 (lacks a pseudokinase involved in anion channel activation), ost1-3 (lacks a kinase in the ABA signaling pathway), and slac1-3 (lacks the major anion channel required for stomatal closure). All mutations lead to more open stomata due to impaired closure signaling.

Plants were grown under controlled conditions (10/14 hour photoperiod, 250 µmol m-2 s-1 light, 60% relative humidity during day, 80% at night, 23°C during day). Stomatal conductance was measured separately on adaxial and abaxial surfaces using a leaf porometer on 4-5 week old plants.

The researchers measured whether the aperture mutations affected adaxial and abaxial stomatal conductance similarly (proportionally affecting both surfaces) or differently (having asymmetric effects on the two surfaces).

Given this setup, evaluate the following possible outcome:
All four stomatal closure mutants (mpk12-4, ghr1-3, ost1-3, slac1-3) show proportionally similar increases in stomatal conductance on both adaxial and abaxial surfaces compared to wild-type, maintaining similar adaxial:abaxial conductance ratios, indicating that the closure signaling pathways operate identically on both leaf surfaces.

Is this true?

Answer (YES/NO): NO